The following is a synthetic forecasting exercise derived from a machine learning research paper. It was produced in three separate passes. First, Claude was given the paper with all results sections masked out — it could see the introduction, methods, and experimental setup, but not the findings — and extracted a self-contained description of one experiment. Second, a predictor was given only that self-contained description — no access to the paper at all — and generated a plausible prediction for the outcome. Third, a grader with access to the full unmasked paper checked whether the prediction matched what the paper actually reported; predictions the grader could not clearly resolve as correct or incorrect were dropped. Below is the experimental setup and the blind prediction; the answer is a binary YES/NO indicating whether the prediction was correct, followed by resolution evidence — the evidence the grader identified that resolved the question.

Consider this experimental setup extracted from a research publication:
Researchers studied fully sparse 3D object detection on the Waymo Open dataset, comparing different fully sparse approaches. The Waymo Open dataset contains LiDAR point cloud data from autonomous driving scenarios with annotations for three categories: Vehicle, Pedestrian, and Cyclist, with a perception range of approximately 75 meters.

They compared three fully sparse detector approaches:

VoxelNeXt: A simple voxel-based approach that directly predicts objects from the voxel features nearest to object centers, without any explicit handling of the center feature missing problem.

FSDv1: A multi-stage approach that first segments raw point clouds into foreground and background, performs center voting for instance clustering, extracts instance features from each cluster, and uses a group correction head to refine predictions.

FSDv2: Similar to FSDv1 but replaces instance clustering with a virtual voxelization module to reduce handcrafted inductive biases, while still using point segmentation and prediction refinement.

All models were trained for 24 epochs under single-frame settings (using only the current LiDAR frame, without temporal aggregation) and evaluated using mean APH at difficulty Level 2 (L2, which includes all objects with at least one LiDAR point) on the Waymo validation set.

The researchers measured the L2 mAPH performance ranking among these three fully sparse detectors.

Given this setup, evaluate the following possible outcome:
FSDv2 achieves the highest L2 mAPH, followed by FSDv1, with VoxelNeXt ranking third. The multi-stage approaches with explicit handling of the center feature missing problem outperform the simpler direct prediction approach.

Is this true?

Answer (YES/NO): YES